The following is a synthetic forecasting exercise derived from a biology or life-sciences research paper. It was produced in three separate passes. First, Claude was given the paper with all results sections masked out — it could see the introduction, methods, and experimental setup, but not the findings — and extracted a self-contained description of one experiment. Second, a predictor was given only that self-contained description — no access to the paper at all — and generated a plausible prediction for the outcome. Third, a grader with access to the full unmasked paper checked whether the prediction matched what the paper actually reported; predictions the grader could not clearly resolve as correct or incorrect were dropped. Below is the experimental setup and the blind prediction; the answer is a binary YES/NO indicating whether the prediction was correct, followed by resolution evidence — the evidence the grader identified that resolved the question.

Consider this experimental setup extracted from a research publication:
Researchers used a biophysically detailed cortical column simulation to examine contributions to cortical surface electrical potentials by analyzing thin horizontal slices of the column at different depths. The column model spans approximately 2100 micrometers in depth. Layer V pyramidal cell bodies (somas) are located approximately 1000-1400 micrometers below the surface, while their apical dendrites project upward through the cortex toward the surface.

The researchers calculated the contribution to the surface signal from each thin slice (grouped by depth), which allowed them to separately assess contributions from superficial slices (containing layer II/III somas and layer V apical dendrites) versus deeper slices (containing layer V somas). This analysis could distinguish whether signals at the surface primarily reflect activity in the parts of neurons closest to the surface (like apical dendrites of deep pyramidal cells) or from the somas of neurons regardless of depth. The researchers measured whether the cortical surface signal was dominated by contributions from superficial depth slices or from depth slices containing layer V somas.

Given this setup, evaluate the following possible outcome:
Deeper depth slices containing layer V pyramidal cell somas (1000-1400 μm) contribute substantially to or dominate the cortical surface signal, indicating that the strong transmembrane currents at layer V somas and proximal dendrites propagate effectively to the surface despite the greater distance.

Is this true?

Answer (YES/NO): YES